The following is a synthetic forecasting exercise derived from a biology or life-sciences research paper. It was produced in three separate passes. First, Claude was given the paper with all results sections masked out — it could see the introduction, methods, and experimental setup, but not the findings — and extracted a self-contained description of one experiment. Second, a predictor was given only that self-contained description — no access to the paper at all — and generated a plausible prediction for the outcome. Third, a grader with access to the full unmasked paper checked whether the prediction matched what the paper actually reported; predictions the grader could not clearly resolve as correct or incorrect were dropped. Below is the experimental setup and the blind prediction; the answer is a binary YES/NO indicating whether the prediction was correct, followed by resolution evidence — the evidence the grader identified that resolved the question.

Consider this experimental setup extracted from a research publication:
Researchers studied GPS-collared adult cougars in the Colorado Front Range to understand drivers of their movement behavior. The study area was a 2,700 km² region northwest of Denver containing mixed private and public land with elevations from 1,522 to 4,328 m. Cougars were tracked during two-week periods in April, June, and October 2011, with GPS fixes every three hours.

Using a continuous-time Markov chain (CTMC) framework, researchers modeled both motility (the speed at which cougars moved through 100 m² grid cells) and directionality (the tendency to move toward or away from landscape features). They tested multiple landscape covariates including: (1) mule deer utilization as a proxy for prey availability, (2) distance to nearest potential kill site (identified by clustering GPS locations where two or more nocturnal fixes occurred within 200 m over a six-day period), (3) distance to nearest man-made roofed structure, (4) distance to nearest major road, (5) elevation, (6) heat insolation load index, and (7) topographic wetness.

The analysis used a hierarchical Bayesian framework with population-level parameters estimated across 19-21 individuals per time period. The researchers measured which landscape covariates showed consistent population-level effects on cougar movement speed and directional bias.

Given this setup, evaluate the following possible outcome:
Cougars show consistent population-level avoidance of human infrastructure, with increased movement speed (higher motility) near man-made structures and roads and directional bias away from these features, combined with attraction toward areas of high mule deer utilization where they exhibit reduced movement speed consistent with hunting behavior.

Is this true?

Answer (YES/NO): NO